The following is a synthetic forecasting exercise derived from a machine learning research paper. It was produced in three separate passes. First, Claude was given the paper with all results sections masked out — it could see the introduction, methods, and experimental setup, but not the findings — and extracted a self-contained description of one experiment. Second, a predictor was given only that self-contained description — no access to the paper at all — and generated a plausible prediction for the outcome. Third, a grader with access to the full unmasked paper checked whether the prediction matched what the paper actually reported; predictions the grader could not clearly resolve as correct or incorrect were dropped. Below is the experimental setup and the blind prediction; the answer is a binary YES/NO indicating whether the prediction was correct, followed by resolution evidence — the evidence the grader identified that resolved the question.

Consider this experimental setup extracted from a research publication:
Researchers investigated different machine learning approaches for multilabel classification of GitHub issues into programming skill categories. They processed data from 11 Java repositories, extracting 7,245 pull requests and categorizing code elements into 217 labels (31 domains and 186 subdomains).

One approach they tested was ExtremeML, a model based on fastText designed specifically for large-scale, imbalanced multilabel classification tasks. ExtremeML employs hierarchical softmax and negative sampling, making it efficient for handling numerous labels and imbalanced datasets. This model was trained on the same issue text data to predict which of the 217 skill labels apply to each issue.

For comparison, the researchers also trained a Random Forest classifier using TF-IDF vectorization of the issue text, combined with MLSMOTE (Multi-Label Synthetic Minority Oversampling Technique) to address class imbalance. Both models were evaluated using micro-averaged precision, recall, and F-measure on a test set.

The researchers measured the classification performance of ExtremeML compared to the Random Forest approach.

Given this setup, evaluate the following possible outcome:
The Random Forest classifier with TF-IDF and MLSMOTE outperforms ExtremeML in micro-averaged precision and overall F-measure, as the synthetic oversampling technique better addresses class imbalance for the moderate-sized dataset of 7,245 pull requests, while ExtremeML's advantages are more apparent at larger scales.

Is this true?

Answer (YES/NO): YES